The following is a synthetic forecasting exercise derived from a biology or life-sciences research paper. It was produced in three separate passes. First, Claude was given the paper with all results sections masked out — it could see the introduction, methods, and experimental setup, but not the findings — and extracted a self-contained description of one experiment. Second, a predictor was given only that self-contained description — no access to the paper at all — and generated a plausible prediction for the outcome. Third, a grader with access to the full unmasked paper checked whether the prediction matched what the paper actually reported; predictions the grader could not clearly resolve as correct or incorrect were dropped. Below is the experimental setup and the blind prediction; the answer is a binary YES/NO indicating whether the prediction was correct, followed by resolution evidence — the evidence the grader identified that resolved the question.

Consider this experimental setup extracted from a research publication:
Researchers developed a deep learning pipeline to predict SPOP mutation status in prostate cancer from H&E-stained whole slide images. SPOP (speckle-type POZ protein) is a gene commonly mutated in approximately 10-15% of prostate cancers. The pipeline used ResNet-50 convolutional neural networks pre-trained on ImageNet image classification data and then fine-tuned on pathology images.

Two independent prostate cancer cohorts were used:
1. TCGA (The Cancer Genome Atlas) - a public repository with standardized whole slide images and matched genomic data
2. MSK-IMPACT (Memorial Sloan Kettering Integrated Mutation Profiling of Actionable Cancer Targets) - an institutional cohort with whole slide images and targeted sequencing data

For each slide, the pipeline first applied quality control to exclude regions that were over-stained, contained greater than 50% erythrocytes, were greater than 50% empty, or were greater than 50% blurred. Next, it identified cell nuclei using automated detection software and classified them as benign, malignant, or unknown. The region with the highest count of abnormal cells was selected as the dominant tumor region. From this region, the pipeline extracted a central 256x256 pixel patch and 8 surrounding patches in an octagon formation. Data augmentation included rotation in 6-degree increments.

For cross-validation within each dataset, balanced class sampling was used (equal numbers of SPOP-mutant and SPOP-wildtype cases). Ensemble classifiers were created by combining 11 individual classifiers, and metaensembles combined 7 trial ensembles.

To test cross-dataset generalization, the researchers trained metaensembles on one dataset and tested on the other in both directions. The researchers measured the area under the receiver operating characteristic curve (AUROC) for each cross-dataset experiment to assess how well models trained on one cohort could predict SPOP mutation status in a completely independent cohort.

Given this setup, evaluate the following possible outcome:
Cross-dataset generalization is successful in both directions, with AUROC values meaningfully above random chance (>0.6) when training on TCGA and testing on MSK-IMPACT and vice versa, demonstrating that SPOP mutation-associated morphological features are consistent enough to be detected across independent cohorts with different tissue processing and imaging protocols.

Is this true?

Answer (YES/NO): YES